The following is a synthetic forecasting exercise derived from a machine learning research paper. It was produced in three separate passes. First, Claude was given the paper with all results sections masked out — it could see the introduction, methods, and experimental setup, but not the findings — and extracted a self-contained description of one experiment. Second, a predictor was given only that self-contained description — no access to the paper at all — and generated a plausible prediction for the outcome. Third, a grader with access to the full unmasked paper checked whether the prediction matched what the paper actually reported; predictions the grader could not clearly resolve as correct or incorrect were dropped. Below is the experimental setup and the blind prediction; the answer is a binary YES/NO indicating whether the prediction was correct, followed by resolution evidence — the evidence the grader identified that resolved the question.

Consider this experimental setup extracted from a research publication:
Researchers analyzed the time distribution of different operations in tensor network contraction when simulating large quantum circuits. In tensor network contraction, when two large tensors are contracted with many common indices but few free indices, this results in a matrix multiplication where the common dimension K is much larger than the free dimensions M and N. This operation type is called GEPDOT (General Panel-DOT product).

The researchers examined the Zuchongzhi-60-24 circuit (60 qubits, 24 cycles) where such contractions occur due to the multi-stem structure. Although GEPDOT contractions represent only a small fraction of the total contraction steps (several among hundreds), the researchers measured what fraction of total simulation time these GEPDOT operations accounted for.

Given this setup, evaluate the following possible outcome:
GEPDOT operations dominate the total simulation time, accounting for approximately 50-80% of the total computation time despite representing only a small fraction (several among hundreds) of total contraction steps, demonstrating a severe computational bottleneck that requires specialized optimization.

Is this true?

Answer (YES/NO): YES